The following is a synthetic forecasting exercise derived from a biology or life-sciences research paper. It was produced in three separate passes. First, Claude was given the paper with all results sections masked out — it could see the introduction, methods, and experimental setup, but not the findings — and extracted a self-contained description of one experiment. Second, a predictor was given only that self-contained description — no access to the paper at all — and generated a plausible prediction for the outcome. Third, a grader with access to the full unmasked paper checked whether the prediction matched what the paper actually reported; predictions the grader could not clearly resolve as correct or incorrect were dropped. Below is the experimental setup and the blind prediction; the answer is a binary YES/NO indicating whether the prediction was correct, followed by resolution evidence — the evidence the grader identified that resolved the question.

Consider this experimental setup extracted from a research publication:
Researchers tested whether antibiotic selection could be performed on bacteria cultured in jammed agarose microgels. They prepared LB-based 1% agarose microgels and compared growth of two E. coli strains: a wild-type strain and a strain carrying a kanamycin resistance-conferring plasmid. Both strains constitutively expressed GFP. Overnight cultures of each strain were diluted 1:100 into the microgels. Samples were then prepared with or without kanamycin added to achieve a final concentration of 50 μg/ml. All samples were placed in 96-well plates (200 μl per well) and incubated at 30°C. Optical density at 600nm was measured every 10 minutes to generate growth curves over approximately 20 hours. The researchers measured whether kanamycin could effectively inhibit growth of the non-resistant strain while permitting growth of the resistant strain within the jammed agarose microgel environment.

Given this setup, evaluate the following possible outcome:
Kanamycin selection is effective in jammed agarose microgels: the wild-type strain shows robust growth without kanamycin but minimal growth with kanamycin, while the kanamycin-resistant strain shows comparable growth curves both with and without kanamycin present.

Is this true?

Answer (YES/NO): YES